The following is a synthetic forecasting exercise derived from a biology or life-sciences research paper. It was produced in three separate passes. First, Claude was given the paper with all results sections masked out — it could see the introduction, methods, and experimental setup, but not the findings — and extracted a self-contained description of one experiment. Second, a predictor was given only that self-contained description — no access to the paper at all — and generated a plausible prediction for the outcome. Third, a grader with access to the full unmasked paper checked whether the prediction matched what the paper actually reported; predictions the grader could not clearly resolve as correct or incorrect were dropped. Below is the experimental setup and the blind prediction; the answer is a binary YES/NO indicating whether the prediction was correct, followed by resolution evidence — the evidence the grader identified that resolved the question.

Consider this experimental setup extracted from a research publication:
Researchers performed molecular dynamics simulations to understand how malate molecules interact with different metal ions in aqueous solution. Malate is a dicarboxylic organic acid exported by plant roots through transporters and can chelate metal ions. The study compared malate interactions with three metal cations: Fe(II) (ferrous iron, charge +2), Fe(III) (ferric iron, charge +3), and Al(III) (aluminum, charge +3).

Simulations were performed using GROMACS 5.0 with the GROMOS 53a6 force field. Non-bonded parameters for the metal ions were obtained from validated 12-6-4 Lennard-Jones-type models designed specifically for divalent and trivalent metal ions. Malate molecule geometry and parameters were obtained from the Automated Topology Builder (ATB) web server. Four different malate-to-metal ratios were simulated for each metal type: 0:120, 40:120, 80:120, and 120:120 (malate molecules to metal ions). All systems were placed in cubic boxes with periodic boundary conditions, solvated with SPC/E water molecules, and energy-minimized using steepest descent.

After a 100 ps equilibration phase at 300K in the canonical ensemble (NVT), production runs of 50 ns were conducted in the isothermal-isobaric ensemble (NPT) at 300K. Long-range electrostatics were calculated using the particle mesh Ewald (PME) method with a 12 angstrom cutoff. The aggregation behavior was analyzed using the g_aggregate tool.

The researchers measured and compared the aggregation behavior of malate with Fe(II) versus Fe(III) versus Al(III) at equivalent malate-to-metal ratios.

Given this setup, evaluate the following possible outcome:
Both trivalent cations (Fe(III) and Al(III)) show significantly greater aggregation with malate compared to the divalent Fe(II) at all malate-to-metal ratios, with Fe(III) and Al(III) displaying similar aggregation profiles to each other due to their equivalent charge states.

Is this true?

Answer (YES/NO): YES